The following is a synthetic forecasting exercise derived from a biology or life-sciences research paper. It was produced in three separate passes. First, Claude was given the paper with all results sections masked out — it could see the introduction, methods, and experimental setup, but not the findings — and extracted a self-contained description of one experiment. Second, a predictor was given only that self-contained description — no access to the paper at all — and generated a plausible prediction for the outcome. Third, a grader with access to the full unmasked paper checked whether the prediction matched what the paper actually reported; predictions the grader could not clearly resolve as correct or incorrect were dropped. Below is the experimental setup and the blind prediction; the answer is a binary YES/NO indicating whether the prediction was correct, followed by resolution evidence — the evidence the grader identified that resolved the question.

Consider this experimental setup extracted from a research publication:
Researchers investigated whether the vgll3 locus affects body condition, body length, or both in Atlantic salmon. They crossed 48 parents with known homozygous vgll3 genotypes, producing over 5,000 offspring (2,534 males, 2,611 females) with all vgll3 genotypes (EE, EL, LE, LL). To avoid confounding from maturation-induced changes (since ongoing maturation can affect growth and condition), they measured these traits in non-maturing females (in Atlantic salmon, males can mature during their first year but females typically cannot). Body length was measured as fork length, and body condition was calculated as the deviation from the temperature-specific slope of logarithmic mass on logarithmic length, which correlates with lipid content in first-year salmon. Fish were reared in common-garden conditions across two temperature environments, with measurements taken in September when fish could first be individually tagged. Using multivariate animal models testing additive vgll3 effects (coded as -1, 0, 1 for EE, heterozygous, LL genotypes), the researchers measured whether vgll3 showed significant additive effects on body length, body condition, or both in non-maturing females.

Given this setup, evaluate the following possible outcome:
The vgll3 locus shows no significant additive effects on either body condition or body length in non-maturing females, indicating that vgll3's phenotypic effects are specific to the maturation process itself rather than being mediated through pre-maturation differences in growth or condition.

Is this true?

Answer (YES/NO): NO